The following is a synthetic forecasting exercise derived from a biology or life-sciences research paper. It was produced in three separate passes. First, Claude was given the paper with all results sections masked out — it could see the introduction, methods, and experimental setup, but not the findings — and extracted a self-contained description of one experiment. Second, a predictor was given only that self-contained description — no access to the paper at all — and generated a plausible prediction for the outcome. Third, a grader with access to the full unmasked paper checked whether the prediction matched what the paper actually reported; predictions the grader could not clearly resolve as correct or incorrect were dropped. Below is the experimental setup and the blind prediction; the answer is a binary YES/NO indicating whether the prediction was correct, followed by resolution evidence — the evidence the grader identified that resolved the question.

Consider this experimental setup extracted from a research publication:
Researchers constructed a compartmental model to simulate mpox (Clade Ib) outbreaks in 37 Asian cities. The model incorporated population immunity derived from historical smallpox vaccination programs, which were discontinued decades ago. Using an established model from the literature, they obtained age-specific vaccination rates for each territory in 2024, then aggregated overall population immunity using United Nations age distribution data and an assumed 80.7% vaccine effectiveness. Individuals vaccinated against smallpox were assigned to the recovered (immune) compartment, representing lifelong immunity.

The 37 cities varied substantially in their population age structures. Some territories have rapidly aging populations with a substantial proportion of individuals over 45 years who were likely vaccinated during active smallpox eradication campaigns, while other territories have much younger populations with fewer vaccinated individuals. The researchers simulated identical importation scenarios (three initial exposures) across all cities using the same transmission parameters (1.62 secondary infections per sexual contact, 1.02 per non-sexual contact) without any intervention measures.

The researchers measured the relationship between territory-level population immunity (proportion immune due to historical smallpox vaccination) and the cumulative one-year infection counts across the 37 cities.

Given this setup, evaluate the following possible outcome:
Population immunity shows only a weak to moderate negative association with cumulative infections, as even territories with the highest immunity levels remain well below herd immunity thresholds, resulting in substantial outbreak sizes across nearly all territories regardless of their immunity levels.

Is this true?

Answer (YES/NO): NO